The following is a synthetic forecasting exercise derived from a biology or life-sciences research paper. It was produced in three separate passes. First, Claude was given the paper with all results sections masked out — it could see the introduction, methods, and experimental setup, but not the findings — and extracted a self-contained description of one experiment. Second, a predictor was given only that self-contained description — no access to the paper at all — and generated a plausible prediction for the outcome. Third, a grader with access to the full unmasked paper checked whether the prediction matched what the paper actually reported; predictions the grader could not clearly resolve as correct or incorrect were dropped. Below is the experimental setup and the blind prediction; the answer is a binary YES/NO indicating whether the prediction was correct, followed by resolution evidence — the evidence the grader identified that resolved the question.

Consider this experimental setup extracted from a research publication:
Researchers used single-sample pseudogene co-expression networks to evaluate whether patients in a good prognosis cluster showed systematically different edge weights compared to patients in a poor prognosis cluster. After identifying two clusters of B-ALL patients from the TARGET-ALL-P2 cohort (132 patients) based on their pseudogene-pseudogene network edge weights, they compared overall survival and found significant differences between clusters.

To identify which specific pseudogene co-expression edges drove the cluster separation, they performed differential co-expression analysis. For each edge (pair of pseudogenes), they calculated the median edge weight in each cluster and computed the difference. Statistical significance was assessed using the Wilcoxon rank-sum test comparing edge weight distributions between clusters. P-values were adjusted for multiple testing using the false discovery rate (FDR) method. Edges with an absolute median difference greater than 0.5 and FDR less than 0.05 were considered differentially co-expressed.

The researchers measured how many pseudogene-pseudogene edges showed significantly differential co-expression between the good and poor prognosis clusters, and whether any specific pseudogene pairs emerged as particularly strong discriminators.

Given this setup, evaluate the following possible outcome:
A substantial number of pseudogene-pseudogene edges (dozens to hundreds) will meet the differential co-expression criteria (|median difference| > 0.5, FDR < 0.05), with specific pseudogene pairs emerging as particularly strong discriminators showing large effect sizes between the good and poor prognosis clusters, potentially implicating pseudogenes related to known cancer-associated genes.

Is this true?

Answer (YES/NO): YES